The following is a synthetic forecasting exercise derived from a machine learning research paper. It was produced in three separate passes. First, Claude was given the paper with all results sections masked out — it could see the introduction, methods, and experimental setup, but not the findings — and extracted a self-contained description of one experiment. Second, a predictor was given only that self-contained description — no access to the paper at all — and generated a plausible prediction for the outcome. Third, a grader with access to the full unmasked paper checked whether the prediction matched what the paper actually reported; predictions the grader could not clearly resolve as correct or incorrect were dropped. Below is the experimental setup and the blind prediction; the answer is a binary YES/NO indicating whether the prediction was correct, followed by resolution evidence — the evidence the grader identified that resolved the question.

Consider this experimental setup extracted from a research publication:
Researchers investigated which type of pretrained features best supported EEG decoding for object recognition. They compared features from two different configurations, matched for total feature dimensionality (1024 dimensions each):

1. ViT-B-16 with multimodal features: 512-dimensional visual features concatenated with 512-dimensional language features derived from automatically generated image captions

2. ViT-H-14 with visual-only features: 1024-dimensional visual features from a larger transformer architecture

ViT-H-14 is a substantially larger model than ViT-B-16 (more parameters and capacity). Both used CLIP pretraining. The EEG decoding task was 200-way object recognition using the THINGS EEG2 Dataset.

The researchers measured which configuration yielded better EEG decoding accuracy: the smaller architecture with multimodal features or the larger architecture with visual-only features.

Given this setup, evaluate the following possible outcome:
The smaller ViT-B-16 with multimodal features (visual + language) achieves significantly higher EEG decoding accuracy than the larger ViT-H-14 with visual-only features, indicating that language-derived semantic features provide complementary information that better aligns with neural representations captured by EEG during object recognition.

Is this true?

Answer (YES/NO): YES